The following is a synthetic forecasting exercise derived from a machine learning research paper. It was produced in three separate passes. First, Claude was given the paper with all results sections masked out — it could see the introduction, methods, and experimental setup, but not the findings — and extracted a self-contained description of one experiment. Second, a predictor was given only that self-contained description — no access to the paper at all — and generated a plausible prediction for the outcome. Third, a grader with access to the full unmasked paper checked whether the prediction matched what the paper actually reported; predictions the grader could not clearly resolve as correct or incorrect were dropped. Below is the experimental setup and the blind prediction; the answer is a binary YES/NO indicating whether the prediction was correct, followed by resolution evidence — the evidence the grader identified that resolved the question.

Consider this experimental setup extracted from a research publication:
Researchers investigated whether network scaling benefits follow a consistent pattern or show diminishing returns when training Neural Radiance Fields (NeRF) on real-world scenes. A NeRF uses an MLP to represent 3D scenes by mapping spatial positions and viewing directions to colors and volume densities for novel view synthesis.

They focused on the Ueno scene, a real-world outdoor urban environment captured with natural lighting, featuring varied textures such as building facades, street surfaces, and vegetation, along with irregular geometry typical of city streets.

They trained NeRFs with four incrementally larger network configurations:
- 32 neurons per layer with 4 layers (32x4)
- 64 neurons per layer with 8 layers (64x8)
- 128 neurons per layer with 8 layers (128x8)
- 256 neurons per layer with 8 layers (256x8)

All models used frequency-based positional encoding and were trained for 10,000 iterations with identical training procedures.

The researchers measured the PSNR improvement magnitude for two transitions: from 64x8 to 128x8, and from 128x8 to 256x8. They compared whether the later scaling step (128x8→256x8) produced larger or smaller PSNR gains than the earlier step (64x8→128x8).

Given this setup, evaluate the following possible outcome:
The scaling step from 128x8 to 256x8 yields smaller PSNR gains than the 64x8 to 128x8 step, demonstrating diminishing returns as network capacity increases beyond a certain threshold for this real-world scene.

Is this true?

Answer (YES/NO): YES